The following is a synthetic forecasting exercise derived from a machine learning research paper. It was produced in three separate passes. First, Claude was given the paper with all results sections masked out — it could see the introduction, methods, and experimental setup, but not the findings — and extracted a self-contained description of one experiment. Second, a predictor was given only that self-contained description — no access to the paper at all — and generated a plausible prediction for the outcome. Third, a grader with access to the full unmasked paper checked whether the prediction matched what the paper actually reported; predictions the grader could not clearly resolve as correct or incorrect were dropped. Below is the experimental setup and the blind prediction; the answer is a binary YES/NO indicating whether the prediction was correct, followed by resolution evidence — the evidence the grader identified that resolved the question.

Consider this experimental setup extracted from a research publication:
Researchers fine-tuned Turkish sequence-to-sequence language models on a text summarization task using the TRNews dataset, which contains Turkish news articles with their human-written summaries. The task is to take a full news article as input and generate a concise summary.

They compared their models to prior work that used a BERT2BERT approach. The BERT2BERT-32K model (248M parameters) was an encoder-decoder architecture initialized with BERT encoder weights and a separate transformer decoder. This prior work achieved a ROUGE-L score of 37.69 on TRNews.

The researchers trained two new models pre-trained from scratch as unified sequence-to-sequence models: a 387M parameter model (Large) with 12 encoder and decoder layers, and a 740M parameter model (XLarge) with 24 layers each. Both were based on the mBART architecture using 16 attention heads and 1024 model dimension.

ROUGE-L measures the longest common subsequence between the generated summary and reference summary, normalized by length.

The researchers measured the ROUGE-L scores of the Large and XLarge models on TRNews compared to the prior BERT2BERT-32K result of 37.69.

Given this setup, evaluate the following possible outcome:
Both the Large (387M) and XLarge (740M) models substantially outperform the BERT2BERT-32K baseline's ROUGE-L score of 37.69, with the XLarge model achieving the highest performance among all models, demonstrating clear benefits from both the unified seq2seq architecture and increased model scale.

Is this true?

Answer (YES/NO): NO